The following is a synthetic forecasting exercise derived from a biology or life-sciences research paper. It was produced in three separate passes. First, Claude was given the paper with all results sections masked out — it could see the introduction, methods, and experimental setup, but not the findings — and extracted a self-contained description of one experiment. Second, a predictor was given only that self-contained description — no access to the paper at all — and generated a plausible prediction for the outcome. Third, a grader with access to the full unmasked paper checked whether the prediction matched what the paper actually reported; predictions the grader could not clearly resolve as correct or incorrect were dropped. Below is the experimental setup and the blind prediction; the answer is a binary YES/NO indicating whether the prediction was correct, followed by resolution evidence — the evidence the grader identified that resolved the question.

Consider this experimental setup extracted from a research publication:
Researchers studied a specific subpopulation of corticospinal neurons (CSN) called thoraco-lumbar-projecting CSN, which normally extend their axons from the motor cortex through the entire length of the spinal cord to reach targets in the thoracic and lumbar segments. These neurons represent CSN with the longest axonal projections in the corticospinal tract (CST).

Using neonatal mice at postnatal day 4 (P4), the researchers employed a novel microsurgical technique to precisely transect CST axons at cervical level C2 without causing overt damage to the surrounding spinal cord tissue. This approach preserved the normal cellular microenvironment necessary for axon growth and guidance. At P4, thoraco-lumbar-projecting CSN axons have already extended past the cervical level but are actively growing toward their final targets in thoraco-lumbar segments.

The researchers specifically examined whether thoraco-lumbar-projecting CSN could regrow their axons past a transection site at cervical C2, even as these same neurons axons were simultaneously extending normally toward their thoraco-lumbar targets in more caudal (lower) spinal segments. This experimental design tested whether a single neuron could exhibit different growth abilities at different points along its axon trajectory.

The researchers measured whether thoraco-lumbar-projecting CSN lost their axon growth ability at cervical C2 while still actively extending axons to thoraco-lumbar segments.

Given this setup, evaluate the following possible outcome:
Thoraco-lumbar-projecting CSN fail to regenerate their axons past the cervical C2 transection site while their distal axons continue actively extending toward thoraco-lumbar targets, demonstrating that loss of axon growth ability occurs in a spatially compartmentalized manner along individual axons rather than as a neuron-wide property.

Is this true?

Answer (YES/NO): YES